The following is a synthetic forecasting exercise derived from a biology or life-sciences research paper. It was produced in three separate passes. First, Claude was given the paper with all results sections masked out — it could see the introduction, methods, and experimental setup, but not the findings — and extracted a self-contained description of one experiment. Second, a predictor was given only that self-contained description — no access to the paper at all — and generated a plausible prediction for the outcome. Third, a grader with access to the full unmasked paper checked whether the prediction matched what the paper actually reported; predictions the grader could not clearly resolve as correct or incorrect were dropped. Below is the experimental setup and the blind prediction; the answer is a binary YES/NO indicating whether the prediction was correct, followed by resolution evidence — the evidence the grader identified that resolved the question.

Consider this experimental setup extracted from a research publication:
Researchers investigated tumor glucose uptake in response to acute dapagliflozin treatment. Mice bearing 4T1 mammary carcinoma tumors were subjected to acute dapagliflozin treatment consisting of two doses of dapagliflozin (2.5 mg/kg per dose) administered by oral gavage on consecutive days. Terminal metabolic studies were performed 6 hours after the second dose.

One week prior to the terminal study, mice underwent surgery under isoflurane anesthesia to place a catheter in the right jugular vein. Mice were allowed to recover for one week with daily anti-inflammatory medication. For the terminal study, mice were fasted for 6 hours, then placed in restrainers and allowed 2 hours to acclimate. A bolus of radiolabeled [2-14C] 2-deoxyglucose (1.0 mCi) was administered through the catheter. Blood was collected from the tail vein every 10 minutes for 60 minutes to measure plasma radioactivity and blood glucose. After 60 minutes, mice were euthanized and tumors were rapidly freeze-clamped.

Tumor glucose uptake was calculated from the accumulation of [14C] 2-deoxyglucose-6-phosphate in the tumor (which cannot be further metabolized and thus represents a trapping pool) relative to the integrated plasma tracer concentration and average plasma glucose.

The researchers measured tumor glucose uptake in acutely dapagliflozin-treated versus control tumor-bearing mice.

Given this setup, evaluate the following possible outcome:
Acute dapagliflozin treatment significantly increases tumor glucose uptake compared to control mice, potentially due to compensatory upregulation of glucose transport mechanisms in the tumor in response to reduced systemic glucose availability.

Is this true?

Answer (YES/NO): NO